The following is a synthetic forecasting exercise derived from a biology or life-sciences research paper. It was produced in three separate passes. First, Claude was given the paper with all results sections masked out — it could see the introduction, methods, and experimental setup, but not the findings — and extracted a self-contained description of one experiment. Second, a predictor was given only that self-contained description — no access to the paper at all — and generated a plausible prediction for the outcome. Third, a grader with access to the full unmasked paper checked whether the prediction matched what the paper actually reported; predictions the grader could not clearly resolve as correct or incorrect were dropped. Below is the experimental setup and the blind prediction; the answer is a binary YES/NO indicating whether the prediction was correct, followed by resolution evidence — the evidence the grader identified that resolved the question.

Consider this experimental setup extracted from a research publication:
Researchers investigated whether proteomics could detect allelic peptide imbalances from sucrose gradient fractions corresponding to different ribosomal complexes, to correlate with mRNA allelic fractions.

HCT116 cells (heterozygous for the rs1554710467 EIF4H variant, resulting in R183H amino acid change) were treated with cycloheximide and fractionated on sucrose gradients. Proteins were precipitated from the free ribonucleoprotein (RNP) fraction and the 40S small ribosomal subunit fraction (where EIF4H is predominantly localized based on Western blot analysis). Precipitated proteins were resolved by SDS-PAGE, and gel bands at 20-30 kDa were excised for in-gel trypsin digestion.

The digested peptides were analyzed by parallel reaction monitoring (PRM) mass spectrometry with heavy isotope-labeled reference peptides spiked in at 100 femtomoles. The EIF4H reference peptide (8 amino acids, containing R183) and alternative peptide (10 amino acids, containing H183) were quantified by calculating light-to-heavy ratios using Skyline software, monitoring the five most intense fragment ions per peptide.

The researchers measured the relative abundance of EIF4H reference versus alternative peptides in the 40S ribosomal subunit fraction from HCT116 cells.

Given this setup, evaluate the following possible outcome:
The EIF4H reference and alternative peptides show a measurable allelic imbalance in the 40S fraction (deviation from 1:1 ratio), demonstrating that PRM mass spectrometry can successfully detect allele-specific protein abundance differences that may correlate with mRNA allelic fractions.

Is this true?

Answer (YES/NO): YES